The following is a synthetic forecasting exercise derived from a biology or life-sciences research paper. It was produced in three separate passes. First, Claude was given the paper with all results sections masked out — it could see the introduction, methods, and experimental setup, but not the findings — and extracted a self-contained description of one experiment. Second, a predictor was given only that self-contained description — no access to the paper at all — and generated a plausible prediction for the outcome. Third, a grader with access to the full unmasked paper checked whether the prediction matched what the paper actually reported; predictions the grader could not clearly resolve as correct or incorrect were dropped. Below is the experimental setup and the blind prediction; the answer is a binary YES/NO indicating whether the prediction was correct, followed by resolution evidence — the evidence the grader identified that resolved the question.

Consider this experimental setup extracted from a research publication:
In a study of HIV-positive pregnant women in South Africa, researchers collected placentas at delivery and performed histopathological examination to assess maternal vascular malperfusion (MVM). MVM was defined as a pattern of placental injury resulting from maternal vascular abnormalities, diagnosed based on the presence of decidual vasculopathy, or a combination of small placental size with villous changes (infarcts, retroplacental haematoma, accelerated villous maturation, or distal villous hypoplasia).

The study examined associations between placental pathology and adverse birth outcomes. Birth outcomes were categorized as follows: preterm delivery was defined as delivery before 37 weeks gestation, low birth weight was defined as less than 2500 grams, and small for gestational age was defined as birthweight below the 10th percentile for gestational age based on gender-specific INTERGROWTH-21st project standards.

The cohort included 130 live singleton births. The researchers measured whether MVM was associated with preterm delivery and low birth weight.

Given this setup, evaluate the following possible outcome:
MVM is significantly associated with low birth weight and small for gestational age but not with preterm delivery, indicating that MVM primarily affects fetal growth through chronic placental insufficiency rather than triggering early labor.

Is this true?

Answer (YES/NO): NO